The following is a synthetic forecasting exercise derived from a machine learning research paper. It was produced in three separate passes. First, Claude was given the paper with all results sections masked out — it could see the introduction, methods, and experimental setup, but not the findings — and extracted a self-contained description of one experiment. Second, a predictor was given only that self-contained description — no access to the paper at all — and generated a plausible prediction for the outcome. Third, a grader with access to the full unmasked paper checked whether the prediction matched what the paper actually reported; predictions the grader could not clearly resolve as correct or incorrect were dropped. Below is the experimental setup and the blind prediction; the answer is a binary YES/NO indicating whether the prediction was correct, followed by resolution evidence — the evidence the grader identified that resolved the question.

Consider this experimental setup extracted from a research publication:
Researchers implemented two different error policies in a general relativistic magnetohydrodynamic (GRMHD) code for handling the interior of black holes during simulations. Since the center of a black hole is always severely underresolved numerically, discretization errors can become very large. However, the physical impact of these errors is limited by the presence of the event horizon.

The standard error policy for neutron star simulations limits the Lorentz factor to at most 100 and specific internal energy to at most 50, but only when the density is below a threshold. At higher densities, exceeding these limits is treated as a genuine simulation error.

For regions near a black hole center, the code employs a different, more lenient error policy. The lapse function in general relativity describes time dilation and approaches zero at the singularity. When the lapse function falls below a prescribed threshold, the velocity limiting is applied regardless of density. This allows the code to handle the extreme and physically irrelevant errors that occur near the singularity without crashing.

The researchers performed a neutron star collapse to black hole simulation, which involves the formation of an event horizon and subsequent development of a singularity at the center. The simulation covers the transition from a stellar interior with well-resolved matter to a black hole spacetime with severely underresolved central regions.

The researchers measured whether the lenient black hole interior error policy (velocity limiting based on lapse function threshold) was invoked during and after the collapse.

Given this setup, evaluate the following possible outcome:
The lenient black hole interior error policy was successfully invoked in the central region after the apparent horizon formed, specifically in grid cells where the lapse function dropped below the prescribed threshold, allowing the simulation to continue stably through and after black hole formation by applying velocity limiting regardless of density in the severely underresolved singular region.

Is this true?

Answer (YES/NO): YES